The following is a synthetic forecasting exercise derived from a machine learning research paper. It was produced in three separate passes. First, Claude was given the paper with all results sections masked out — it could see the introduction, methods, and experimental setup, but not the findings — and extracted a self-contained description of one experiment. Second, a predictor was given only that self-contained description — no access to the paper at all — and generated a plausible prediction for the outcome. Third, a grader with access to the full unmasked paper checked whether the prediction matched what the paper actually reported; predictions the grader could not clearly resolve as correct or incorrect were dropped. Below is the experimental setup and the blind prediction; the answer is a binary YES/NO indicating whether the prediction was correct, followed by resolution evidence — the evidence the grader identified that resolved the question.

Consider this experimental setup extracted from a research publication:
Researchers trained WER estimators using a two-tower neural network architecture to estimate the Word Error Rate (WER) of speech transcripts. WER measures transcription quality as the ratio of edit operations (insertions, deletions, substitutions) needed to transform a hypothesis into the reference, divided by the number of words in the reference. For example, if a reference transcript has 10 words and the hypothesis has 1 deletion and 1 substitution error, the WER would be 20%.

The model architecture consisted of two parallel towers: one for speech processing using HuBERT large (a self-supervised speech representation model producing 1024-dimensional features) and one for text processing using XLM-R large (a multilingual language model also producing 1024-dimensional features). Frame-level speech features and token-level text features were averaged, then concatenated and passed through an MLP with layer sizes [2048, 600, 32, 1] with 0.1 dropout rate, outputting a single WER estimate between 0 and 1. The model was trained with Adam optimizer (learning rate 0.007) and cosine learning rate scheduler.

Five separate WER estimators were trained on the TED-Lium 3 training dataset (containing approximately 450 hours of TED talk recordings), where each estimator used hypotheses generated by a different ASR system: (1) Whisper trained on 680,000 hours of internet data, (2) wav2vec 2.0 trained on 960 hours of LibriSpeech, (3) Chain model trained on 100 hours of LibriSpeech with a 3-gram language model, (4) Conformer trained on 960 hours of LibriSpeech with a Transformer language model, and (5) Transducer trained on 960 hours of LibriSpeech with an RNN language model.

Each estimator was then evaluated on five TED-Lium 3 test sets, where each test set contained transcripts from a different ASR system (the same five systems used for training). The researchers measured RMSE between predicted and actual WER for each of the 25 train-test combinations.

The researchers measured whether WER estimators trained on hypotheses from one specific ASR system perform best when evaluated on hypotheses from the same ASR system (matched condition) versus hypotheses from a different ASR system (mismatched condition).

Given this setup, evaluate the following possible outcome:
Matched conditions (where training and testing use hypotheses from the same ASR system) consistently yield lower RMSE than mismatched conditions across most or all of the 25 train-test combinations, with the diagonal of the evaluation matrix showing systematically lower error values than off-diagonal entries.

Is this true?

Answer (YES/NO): YES